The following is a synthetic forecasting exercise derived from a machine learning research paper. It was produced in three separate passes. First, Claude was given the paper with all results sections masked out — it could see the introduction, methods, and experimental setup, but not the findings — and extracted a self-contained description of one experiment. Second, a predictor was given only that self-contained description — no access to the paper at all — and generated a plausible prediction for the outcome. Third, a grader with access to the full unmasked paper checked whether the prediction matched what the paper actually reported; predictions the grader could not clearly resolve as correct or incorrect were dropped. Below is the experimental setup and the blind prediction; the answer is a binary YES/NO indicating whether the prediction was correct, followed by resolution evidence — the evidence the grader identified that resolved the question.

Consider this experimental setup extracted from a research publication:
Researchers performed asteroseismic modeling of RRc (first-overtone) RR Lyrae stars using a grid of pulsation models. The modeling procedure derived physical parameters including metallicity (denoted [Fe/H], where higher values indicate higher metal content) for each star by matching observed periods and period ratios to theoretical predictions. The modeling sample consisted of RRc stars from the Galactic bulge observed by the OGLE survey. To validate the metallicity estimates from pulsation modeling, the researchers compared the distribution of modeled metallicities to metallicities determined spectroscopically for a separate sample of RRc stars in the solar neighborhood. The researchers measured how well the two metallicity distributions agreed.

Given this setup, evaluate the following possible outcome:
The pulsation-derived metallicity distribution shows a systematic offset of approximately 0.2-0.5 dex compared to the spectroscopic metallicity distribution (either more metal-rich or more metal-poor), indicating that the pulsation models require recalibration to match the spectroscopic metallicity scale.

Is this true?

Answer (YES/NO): NO